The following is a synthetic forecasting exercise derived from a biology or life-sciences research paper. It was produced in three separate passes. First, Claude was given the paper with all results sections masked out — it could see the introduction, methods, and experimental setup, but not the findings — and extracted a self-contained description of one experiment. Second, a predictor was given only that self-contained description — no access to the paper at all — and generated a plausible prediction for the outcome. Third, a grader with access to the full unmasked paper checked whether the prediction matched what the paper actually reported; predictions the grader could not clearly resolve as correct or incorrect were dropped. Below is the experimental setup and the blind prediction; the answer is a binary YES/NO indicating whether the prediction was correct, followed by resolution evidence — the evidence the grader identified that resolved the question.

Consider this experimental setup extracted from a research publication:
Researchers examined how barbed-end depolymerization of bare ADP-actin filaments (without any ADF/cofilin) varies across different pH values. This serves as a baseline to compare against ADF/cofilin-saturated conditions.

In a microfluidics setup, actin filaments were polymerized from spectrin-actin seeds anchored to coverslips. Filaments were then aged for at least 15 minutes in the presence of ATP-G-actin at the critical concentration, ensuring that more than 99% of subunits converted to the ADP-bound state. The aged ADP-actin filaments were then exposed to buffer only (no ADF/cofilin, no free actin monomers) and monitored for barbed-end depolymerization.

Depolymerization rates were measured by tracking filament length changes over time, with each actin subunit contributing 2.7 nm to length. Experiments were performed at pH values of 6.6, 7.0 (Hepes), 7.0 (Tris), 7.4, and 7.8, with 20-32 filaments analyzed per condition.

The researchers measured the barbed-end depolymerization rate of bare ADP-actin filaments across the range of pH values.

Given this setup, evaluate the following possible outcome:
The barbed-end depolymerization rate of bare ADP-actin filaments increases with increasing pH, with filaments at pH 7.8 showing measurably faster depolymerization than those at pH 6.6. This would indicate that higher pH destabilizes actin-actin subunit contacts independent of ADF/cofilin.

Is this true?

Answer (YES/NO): NO